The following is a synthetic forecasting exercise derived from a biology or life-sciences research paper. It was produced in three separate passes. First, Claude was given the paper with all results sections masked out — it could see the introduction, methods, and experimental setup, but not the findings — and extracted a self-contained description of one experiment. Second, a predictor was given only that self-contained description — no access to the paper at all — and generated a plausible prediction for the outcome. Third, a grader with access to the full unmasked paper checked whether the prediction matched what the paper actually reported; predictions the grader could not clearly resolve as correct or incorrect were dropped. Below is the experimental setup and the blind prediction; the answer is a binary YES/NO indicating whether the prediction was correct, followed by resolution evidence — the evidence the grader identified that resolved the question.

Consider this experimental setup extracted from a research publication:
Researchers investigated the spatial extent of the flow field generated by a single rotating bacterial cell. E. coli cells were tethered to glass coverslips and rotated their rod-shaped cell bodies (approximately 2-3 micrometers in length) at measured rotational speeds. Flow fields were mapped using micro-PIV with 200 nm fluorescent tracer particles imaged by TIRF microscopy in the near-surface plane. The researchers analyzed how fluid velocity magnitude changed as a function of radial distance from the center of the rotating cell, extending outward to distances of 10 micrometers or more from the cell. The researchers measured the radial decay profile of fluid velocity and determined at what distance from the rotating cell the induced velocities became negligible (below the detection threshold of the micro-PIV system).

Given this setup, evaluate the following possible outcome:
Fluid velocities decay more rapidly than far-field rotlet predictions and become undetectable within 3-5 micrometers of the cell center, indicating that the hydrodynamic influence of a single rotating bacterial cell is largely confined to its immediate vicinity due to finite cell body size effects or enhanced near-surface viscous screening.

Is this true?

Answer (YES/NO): NO